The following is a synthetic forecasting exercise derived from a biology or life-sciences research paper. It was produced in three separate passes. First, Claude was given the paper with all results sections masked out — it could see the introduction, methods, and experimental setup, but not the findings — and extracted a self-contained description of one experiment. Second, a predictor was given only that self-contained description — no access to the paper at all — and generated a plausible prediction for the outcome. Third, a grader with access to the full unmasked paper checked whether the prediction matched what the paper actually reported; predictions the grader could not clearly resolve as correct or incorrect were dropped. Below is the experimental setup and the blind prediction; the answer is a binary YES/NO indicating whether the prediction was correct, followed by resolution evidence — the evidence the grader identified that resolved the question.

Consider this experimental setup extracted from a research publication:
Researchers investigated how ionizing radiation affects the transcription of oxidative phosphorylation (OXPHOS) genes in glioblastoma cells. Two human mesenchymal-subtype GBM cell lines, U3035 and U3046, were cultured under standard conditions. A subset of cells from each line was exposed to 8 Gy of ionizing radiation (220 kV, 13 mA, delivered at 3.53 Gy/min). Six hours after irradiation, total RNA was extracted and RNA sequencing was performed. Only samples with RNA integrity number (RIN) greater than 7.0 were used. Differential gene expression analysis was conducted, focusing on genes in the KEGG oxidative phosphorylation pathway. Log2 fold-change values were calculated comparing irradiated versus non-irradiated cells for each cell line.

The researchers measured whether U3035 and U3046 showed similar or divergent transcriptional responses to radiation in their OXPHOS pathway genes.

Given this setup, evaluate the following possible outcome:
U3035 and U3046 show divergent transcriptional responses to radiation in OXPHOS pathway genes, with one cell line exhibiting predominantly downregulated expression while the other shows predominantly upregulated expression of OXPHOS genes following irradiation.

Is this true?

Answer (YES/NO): YES